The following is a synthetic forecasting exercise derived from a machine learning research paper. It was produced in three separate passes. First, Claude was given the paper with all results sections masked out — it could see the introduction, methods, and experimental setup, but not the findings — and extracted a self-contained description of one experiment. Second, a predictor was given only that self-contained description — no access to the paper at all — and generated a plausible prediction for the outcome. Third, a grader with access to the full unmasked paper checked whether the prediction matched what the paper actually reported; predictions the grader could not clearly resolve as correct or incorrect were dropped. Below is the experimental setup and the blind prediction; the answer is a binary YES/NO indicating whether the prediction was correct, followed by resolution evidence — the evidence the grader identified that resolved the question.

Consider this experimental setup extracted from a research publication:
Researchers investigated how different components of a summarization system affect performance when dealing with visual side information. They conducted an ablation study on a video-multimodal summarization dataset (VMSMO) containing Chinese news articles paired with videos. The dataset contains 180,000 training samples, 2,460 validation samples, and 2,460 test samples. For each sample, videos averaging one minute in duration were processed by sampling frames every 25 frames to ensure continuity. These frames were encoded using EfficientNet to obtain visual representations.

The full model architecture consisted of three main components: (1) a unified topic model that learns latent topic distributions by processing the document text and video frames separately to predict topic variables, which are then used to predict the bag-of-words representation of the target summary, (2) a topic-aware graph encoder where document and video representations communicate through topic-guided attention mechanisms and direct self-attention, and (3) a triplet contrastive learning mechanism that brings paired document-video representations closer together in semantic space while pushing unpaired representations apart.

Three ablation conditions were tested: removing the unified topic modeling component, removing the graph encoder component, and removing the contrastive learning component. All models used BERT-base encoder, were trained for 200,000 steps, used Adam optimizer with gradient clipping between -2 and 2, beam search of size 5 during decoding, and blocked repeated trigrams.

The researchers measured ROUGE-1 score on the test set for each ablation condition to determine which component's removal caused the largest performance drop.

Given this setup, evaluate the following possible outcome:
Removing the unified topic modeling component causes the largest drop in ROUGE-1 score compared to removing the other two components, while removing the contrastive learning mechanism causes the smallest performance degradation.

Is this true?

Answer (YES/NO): NO